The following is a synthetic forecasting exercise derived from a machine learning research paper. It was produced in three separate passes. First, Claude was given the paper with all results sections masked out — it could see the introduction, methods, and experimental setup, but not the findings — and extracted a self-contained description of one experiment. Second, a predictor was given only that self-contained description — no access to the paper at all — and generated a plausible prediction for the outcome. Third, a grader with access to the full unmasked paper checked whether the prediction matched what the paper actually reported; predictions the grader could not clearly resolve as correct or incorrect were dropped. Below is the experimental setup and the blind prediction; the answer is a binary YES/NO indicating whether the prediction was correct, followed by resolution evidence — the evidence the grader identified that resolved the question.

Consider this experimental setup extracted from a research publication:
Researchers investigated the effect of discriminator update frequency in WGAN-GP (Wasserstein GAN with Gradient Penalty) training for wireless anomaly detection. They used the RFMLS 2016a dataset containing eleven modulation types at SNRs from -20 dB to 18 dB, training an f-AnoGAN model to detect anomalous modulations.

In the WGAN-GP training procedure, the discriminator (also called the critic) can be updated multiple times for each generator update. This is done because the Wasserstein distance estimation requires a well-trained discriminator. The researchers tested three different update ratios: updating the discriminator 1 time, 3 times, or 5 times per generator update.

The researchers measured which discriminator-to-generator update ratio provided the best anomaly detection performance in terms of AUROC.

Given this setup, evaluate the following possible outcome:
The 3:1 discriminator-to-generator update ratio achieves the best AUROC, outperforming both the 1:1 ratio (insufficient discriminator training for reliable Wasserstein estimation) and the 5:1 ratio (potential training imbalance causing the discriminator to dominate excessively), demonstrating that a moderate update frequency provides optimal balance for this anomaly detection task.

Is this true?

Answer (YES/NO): YES